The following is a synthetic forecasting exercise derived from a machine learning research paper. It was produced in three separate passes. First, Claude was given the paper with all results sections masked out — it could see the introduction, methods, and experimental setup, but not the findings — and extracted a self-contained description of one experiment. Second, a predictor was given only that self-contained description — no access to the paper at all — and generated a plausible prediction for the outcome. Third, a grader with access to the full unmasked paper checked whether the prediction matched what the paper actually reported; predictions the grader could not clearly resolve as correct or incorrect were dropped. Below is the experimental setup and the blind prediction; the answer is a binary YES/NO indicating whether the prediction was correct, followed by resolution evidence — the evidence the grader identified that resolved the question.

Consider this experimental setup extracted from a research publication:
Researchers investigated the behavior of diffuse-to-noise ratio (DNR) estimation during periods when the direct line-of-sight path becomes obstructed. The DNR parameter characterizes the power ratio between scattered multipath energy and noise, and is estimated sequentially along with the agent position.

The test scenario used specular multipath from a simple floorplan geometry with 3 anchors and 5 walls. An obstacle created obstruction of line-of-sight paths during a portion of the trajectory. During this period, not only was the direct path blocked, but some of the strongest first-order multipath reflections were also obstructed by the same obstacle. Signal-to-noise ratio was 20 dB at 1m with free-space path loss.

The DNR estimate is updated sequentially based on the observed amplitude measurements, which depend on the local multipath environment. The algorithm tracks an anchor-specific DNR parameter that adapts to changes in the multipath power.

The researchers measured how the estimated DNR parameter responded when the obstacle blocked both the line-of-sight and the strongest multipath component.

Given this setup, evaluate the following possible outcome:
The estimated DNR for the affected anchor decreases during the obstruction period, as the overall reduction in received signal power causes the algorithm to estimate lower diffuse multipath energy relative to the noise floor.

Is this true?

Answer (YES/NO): YES